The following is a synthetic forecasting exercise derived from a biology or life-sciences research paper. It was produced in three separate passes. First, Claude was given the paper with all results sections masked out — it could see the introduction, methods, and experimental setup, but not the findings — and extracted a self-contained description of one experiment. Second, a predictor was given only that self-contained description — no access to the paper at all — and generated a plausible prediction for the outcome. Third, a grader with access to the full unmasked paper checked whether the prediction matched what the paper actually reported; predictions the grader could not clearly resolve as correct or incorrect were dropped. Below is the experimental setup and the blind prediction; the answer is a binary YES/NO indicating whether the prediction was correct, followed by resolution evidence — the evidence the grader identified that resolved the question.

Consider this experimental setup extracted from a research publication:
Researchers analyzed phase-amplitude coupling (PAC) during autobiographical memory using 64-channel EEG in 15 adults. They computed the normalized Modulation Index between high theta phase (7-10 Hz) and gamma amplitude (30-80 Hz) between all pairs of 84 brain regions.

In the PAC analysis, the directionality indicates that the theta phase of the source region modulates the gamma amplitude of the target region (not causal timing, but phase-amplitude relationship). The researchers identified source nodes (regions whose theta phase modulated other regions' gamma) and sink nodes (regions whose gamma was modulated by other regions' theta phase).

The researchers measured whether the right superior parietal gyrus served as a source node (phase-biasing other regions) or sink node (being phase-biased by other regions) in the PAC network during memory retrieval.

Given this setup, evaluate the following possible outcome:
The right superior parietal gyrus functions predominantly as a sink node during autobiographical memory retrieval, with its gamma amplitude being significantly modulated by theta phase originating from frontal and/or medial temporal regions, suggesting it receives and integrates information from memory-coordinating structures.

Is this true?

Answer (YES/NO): YES